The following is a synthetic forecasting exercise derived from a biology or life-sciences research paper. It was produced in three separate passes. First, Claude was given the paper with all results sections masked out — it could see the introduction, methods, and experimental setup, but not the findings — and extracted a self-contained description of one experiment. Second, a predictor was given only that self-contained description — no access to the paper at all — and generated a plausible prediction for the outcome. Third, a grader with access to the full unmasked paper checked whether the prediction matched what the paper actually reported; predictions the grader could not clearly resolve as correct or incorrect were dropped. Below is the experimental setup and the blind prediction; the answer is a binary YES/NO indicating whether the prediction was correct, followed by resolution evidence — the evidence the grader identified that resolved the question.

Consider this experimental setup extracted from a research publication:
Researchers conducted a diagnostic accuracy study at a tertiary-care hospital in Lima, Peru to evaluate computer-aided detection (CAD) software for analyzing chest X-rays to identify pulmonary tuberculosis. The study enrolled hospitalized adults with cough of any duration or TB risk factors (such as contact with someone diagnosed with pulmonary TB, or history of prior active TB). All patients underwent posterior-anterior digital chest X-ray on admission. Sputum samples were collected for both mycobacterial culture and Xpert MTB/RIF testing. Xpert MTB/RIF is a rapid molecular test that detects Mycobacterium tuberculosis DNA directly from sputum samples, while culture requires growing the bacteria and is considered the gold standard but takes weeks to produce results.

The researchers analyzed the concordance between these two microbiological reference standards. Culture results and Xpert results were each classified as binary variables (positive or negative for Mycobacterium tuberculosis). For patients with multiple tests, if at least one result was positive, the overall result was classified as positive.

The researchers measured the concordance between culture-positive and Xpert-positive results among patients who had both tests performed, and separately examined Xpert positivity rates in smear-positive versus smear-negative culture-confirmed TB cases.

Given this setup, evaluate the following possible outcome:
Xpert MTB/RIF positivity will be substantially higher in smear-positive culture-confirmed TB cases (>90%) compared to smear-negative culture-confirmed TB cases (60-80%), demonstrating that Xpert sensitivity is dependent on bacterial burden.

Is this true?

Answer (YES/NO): NO